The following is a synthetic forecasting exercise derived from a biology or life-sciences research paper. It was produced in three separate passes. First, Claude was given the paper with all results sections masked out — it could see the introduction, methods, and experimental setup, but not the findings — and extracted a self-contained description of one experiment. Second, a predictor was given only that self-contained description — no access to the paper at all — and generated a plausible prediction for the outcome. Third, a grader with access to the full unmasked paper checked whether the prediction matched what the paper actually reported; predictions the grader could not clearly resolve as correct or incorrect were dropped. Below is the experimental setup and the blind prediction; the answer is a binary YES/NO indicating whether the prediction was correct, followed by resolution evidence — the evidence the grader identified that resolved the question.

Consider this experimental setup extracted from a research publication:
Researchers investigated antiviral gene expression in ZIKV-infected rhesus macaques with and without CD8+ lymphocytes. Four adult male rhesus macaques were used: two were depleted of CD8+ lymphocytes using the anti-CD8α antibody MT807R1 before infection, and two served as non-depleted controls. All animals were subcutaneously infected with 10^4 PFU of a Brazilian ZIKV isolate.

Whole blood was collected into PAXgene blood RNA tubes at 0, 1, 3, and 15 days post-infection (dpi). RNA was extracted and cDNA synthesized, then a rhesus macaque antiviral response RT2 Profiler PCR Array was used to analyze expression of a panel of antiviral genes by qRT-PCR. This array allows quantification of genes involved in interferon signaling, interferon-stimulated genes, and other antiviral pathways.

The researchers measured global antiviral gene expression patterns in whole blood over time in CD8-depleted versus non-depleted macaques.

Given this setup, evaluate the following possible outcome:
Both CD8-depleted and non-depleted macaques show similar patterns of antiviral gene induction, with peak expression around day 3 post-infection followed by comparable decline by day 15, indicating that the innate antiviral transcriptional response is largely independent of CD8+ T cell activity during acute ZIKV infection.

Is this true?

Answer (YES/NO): NO